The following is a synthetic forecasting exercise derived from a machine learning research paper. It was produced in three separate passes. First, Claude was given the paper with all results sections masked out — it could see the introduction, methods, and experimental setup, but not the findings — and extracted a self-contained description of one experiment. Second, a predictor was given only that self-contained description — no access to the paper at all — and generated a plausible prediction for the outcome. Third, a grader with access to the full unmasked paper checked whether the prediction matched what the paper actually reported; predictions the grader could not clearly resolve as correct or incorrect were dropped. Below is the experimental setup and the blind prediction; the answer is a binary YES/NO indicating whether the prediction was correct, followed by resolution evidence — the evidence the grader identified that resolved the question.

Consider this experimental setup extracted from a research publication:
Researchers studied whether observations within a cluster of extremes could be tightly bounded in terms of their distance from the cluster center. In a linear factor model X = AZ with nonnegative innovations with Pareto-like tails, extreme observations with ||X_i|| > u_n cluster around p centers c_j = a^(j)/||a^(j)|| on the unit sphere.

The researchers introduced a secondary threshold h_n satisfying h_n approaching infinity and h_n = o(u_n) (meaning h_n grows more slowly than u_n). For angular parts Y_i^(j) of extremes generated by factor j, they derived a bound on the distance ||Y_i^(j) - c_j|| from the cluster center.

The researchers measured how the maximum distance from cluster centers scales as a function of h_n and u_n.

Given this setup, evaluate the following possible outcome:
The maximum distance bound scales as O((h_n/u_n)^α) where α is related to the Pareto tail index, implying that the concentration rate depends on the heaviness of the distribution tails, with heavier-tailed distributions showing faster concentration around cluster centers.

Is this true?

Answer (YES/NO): NO